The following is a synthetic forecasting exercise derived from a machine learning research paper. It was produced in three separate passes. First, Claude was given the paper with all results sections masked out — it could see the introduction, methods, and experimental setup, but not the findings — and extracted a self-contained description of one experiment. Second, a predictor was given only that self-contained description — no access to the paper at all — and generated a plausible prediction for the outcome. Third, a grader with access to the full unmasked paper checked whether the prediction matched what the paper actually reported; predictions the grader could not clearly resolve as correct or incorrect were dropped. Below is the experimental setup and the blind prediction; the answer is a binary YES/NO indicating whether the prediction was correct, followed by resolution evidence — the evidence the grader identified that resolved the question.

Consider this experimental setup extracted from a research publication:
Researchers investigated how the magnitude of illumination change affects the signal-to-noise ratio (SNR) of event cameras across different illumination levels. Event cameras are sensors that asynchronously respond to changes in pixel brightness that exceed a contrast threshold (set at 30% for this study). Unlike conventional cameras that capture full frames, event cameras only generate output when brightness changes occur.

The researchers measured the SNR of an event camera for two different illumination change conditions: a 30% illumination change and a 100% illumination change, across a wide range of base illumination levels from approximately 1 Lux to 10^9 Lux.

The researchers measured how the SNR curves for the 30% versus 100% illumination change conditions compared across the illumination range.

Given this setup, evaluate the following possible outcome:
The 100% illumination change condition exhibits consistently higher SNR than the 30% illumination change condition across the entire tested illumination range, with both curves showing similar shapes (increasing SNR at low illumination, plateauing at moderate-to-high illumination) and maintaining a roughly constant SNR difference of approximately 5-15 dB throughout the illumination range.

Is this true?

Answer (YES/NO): NO